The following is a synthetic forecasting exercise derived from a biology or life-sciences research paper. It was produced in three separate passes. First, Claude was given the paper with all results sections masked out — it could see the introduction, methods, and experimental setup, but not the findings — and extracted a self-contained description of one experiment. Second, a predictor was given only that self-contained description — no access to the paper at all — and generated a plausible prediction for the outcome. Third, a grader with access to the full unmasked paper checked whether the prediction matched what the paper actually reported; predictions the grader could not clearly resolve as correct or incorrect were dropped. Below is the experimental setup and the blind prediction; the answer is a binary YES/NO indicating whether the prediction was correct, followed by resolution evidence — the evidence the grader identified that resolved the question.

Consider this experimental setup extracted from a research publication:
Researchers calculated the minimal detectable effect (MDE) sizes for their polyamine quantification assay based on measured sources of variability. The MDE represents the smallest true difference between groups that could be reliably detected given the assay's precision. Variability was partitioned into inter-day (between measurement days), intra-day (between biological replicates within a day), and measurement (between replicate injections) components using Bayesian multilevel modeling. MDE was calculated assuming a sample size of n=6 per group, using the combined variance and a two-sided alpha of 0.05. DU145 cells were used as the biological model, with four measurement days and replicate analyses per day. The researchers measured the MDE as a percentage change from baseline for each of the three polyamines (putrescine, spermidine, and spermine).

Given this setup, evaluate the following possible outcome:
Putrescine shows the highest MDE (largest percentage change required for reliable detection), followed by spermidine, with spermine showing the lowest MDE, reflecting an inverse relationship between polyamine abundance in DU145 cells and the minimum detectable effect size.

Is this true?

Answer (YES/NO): NO